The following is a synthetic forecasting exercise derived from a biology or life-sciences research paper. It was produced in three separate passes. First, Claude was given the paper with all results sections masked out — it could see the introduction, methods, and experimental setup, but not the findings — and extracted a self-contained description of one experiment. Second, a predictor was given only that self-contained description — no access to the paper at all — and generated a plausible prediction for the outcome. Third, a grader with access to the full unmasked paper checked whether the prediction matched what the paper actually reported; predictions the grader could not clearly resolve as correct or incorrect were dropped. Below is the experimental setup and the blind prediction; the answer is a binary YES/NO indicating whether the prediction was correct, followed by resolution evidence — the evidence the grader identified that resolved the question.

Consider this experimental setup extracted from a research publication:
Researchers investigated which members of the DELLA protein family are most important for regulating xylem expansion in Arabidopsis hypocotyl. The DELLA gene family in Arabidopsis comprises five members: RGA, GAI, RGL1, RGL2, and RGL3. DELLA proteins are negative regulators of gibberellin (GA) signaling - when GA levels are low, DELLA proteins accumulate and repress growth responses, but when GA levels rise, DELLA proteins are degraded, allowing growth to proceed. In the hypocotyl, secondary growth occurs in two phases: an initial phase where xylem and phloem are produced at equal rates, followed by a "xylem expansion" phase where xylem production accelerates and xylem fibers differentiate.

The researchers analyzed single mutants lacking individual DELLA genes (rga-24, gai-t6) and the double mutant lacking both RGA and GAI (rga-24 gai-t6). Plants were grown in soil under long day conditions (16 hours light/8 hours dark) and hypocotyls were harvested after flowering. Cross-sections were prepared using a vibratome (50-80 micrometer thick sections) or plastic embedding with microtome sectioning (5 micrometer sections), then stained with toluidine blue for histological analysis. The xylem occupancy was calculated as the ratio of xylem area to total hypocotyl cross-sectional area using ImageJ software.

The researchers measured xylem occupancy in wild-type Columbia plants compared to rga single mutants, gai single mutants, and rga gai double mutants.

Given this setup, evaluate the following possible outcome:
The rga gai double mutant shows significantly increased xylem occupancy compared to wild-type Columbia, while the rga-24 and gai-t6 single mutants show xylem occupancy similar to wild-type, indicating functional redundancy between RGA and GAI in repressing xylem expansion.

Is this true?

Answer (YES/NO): NO